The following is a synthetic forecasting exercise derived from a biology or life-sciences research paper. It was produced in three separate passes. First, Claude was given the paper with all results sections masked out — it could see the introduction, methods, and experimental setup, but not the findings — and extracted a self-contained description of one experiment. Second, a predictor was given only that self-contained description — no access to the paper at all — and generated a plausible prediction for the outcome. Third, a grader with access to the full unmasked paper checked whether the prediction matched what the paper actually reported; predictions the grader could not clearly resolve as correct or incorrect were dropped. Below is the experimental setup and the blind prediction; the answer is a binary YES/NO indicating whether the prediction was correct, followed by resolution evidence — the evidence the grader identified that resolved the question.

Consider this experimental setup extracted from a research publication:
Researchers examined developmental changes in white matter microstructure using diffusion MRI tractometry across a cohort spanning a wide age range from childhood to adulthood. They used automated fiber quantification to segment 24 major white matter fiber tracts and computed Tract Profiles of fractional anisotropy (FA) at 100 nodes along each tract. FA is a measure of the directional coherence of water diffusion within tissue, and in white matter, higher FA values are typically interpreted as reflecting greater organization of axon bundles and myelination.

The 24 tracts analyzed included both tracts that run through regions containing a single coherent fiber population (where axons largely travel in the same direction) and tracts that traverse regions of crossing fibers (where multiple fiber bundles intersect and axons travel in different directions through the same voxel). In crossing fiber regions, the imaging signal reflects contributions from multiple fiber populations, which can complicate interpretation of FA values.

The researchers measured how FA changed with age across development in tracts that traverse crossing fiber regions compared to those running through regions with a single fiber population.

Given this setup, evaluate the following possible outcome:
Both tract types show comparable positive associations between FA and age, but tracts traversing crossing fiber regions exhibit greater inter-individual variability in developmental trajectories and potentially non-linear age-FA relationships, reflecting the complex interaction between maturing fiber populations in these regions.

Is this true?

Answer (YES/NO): NO